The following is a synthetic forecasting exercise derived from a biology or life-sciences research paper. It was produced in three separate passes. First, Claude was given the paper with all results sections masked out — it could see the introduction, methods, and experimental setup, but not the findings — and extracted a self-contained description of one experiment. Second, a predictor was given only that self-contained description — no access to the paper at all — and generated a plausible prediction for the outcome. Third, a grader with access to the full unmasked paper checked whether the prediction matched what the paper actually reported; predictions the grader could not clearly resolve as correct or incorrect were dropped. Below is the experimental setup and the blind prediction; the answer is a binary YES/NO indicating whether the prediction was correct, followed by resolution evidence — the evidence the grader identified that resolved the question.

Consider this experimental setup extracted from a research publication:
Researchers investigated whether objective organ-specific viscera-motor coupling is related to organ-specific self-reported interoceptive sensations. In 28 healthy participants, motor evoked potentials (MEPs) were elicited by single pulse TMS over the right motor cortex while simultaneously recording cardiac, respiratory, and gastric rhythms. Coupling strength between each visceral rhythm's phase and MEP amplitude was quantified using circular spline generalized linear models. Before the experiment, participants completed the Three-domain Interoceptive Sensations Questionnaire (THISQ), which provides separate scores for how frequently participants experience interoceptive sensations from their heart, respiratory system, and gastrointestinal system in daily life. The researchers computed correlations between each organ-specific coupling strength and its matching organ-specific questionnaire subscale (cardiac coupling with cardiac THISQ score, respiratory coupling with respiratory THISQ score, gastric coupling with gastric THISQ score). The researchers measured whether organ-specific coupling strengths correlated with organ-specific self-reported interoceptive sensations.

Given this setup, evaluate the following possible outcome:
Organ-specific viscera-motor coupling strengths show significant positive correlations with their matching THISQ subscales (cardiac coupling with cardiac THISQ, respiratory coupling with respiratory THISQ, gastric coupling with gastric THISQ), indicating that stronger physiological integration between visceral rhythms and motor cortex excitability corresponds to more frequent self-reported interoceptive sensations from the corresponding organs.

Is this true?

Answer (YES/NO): NO